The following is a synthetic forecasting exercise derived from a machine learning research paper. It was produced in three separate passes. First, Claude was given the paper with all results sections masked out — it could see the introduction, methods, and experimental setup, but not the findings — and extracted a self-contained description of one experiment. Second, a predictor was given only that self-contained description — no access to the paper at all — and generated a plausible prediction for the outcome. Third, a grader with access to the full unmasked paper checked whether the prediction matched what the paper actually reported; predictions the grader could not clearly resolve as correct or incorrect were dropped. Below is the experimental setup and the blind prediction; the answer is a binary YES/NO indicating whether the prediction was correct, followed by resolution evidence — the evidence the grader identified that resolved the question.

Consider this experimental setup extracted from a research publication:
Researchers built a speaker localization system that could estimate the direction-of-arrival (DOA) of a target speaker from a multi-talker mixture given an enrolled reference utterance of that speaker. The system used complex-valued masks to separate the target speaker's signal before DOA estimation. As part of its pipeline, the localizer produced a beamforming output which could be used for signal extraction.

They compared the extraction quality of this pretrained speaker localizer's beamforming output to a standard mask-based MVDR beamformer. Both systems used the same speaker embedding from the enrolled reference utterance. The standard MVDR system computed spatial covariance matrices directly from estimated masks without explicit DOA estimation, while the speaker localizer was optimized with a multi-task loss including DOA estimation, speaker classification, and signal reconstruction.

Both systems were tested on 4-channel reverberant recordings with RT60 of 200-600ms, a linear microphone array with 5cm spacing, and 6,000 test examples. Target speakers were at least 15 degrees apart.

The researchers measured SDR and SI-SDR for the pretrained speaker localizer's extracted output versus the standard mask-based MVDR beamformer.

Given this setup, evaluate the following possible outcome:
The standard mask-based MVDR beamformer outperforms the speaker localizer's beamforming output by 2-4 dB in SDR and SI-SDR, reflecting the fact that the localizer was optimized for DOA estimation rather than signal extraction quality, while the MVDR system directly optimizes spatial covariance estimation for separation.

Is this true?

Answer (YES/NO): NO